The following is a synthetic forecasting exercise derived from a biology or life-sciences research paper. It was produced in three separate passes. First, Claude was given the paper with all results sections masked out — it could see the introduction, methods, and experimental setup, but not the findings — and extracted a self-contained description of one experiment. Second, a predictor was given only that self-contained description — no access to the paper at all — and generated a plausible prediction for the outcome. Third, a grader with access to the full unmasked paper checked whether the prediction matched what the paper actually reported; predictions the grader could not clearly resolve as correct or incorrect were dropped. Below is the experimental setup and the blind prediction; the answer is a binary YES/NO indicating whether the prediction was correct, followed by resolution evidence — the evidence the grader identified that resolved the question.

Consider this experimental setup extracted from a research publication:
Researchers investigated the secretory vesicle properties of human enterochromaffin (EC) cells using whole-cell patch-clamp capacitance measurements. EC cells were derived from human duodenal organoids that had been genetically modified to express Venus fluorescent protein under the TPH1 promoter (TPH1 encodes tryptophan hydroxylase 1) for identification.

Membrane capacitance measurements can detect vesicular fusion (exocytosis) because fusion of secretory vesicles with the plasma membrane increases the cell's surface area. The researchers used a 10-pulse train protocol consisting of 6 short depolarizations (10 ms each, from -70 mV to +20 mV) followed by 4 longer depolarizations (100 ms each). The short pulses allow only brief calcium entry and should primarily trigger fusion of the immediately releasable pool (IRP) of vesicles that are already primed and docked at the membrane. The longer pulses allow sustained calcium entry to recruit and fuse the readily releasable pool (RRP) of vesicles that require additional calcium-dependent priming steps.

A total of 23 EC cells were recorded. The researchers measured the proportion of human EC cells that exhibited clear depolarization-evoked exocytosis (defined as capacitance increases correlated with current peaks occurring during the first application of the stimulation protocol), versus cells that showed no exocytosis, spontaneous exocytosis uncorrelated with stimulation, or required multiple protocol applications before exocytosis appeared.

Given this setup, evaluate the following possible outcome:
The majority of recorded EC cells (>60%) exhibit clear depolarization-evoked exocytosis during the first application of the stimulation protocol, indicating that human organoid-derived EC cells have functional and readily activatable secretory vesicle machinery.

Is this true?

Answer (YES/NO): NO